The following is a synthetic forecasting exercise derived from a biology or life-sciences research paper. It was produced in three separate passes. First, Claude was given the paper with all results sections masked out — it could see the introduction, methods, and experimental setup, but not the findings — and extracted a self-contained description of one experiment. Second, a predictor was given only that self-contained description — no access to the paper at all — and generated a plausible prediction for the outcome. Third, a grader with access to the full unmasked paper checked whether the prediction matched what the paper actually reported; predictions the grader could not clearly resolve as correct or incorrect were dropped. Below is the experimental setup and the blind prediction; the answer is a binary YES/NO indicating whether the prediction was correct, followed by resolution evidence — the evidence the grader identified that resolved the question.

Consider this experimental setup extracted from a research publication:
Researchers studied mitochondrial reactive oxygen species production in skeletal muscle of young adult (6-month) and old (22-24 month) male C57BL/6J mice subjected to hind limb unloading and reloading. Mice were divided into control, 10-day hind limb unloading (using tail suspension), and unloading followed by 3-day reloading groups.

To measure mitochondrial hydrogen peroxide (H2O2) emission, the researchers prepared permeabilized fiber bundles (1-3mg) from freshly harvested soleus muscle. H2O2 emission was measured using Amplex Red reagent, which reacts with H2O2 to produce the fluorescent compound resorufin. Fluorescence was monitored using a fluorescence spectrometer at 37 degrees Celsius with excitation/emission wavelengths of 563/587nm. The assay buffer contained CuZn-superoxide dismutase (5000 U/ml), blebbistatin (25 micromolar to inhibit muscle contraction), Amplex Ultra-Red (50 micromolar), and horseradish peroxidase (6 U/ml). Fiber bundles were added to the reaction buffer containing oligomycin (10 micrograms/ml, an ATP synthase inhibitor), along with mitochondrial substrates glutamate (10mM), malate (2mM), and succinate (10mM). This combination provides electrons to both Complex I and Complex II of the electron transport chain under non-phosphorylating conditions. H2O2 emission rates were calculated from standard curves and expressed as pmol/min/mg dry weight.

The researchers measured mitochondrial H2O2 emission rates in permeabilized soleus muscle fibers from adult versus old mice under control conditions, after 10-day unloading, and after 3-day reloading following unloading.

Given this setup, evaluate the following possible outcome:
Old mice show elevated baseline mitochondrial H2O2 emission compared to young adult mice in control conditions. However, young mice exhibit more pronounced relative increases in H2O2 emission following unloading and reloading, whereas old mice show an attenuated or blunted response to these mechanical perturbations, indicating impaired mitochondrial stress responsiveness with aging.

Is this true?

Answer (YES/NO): NO